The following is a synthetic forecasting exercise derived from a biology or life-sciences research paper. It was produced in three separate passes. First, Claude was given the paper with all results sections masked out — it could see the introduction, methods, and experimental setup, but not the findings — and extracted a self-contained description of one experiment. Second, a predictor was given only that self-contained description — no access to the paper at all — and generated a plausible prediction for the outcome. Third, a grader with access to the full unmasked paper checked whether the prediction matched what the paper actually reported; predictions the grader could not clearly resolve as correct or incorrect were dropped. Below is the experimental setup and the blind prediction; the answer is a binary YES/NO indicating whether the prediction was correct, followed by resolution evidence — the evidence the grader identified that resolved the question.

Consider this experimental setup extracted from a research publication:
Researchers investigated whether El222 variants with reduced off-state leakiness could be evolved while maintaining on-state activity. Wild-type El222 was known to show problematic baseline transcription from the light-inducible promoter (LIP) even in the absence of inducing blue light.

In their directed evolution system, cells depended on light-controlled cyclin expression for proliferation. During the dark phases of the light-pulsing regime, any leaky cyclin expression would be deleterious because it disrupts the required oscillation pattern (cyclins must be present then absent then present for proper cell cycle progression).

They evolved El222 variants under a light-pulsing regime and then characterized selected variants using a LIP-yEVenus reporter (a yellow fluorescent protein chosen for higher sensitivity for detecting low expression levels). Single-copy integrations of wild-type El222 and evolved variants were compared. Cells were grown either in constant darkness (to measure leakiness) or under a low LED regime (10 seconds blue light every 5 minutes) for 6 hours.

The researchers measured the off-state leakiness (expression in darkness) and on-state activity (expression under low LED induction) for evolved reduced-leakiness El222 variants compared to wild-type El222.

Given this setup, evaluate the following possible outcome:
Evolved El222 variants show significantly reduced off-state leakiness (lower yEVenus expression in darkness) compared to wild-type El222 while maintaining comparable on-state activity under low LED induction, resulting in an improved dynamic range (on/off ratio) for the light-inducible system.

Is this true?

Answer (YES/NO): NO